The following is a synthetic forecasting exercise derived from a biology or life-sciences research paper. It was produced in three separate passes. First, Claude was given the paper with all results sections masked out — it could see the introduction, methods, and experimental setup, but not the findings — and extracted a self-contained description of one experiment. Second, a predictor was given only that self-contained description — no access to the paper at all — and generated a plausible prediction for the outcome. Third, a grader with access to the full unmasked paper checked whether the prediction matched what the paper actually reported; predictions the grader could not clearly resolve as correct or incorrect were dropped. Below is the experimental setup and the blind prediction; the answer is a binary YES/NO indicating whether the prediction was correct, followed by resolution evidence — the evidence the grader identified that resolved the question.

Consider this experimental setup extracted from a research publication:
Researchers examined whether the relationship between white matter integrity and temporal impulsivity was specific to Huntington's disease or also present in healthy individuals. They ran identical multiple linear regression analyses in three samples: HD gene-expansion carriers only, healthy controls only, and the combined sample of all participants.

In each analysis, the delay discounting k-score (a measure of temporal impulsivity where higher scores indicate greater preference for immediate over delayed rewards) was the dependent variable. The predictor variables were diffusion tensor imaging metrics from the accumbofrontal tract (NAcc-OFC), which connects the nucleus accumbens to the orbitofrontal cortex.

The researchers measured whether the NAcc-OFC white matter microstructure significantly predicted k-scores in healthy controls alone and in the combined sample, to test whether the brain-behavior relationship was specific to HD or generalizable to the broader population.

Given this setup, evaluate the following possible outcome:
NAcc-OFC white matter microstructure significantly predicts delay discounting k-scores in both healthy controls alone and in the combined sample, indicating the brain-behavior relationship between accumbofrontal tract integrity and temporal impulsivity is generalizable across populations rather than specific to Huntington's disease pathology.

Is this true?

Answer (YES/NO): NO